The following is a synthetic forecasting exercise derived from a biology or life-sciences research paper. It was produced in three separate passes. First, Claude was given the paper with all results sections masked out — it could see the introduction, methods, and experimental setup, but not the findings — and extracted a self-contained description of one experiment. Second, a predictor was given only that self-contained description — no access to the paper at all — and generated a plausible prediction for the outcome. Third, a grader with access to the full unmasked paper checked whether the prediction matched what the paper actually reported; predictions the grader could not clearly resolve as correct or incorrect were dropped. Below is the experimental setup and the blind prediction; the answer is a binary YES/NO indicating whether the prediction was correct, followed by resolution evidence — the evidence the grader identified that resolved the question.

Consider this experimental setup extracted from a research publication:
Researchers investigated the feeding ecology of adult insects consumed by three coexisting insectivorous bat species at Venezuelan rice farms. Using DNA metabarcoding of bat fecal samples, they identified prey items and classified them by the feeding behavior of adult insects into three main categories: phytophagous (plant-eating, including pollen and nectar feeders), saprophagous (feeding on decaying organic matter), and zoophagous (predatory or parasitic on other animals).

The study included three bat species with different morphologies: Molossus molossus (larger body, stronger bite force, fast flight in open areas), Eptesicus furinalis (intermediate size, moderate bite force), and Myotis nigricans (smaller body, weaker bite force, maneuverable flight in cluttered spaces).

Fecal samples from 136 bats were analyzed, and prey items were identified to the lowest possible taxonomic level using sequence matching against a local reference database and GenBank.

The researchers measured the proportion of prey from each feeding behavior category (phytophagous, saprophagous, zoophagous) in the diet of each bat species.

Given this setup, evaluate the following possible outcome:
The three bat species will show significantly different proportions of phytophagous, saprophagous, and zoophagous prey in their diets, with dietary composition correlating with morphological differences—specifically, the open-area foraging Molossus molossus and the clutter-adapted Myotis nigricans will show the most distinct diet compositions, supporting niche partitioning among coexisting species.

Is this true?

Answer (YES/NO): NO